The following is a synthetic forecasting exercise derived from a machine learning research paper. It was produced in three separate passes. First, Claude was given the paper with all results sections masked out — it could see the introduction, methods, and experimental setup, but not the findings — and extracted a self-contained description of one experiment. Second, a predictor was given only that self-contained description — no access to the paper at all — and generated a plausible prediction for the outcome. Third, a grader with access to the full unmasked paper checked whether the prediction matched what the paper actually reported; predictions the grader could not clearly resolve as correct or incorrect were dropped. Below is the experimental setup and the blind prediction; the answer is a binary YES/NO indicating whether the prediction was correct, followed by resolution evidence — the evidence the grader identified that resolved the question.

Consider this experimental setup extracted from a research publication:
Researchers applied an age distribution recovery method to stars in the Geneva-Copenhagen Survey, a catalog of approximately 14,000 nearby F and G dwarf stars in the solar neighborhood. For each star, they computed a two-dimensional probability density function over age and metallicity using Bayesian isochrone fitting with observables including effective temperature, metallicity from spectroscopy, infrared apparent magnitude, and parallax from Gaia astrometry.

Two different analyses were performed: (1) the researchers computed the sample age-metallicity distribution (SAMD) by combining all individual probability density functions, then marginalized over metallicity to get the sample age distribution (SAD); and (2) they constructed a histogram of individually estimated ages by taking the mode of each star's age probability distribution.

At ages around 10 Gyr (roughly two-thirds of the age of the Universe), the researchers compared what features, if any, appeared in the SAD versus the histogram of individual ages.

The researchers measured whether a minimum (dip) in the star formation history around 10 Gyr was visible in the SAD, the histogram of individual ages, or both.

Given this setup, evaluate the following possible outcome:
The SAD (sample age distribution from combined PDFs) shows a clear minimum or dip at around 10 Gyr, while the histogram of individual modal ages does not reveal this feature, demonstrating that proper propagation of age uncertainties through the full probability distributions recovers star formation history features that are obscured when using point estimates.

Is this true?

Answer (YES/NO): YES